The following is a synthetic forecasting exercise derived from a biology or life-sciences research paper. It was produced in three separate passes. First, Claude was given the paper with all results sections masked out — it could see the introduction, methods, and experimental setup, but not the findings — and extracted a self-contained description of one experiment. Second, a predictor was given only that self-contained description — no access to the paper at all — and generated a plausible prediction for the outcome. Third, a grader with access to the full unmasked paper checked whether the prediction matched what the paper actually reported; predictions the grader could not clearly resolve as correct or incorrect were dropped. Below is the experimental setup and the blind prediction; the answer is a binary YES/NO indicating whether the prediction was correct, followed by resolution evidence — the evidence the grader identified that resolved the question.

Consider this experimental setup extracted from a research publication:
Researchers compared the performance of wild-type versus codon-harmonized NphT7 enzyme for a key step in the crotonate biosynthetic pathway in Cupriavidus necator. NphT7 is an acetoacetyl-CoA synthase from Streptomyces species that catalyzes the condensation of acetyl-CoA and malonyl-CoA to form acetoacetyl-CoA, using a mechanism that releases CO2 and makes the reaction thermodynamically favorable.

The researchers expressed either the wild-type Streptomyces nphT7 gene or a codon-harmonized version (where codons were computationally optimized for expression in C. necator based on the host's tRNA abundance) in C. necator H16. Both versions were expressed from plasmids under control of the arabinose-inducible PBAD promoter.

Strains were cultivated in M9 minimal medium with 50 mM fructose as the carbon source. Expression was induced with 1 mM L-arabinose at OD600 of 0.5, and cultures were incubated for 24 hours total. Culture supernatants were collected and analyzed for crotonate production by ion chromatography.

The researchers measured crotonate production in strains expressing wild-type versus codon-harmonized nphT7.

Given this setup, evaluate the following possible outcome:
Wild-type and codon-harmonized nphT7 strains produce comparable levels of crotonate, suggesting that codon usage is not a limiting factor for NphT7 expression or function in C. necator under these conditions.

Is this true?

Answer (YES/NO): NO